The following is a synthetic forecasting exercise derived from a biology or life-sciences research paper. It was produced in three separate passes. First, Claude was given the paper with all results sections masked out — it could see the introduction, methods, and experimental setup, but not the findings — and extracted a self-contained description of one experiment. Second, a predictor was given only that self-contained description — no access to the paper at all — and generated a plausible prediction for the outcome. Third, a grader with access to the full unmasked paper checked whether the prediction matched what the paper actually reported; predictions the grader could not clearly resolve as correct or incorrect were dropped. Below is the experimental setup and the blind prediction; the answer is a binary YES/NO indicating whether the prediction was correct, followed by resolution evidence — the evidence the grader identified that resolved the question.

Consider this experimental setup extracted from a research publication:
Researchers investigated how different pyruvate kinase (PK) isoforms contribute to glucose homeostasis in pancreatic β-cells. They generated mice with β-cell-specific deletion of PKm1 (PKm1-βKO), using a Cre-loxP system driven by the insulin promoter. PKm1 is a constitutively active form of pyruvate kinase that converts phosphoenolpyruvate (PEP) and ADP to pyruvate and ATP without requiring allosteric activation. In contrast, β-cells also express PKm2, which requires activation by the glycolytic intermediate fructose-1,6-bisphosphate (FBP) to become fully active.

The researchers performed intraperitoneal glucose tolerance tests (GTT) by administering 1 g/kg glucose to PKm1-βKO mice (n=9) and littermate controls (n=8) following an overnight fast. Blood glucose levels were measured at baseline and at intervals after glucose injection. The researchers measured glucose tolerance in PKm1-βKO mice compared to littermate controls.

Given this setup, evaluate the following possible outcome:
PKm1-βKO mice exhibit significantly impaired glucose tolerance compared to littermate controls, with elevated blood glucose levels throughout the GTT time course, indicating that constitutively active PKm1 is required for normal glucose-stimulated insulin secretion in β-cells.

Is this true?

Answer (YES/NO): NO